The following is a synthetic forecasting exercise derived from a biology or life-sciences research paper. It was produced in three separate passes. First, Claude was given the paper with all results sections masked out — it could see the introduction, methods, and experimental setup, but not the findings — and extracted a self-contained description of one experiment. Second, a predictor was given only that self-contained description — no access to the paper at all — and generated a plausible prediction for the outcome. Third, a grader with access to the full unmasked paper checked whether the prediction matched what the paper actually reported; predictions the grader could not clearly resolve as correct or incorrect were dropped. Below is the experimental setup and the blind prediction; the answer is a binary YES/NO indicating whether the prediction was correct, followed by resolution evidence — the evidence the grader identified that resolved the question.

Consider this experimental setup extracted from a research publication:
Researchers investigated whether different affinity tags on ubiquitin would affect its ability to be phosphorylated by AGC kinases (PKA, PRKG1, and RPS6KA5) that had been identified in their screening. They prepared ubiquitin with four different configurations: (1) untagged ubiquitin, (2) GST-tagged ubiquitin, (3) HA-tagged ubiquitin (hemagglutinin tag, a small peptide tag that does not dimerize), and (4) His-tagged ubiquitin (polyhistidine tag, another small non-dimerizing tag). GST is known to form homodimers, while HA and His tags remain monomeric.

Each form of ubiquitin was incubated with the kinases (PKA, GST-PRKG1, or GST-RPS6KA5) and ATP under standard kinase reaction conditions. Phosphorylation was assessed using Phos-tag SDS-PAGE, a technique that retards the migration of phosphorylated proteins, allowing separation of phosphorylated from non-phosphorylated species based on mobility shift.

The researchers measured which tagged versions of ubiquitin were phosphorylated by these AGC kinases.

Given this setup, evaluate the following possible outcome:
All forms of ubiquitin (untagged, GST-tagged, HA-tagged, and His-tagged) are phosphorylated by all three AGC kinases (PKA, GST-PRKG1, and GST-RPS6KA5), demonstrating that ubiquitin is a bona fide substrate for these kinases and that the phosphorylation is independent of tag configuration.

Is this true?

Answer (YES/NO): NO